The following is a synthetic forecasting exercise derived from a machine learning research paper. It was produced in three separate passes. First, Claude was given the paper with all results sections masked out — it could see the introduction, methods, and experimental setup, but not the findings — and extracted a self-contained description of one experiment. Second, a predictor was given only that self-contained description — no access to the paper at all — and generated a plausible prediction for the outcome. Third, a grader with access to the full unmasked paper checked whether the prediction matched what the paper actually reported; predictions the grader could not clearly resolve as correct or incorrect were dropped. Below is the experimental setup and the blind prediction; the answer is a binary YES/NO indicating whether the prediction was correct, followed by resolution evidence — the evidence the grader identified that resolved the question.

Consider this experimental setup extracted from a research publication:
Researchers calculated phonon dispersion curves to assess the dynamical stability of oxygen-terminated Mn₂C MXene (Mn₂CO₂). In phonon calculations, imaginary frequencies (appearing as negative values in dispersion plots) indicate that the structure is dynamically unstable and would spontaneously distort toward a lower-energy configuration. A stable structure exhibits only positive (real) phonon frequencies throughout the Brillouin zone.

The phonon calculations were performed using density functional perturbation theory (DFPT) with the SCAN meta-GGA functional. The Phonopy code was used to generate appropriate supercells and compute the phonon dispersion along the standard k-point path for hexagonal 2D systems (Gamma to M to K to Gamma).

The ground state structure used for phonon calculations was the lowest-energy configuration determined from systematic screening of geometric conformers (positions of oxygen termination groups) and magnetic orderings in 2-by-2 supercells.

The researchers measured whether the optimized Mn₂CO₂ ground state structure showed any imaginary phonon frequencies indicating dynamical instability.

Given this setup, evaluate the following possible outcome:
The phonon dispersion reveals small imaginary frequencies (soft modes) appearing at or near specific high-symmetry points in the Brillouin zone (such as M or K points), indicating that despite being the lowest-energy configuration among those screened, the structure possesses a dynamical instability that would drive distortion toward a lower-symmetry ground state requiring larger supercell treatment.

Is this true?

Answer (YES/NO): NO